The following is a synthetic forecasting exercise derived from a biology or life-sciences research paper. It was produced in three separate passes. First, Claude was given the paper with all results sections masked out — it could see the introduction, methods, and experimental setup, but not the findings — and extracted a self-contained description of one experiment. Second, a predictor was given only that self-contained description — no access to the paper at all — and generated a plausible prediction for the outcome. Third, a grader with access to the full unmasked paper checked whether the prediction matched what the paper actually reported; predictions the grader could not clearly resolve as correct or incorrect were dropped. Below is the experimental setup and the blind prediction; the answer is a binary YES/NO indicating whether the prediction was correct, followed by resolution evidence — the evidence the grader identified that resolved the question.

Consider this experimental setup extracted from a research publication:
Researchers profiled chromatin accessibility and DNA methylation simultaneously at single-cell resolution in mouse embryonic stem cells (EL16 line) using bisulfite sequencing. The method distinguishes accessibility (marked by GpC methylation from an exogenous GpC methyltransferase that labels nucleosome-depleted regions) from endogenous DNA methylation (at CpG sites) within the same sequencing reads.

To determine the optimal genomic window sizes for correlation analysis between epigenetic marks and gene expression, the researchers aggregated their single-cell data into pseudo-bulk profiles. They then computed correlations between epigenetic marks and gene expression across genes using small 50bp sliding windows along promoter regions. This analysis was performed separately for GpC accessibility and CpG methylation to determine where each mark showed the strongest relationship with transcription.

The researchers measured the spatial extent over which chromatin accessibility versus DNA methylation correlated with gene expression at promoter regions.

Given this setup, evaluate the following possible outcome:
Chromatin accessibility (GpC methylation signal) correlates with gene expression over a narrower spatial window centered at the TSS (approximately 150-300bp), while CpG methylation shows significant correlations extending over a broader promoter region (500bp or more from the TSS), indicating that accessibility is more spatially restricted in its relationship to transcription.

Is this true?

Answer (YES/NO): NO